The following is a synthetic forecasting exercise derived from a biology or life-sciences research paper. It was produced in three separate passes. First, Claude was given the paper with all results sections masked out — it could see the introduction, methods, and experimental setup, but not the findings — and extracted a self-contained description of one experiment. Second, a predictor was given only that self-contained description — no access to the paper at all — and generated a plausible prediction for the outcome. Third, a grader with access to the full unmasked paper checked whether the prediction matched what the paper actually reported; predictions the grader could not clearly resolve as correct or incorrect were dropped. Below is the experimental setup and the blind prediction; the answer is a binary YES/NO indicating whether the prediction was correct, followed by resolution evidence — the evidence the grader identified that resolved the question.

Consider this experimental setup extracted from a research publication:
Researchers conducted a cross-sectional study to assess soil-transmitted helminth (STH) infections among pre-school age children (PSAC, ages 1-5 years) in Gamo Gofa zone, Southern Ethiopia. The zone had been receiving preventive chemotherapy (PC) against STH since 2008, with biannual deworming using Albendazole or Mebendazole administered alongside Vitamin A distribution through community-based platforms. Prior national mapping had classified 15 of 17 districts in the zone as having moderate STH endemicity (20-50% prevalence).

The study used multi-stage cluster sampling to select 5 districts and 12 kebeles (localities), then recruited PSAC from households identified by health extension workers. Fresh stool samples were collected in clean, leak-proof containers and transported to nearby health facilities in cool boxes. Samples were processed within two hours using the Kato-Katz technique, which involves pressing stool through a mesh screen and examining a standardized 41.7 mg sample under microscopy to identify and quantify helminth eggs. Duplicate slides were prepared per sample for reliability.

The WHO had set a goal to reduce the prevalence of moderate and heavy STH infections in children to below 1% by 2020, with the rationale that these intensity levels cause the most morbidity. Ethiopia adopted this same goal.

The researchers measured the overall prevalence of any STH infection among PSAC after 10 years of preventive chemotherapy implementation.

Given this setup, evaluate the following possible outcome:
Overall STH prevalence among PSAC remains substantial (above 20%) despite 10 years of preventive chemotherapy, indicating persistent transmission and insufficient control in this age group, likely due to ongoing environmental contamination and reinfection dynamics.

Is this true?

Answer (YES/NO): YES